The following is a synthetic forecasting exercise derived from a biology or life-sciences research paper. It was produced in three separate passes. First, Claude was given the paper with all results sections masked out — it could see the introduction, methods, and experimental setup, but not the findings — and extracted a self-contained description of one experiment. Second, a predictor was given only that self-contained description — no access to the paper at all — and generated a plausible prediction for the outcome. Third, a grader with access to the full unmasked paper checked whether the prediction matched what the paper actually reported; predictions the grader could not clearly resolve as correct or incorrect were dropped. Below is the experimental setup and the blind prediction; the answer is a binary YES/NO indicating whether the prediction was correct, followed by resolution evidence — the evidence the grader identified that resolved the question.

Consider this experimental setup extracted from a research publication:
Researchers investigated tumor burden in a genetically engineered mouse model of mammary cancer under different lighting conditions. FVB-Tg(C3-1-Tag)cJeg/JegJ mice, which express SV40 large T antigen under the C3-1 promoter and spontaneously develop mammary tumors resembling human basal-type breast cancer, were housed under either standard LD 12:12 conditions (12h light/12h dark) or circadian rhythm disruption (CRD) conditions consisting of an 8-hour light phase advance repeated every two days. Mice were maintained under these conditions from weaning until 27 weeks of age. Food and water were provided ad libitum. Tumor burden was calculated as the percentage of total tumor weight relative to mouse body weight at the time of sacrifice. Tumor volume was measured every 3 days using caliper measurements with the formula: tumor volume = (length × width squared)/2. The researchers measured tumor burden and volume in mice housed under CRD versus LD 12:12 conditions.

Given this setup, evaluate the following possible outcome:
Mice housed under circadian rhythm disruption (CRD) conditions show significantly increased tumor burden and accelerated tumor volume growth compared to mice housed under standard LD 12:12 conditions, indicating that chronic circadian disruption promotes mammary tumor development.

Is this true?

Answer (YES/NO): YES